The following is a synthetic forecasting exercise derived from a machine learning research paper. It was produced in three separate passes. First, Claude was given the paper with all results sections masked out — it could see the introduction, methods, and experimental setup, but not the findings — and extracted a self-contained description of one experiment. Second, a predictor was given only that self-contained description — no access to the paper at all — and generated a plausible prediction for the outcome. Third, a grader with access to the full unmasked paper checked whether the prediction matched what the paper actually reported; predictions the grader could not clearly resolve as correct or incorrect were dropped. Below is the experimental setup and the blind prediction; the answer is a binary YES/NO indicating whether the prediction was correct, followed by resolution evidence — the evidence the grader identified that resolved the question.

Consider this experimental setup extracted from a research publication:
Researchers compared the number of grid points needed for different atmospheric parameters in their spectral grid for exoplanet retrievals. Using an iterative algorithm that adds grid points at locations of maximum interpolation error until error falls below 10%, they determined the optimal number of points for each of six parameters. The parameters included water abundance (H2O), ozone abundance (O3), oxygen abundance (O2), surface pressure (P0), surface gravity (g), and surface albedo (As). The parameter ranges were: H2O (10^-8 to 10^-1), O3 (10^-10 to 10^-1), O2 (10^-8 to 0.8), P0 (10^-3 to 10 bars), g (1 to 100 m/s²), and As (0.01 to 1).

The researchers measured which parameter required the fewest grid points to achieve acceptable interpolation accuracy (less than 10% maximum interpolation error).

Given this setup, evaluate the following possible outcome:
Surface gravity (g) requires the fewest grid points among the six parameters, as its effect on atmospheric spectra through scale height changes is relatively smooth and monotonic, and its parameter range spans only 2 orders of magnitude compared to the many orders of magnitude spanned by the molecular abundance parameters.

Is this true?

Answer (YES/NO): NO